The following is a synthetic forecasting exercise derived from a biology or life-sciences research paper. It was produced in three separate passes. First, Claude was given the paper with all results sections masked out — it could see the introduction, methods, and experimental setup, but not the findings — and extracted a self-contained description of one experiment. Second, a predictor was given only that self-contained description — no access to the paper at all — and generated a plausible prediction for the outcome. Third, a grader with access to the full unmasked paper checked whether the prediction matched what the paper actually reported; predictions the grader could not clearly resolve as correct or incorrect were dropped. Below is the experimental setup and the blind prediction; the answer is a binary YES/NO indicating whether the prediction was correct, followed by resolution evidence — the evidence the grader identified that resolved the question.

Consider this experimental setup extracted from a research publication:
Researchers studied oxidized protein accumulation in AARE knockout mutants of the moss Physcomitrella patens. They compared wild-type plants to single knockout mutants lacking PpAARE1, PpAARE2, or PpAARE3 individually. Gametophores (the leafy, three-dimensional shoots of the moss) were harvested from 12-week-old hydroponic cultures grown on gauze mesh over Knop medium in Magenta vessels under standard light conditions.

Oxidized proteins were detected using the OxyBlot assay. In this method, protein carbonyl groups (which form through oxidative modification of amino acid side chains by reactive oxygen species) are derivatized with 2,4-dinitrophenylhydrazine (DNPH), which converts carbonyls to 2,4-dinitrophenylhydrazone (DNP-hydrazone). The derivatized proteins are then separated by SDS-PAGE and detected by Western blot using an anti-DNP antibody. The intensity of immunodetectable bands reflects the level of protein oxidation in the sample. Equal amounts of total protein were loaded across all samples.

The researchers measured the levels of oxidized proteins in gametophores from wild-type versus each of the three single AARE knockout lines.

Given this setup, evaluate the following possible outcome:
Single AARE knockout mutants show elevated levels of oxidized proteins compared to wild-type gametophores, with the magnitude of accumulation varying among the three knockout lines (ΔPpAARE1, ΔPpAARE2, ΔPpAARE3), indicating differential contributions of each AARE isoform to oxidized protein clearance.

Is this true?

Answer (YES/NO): NO